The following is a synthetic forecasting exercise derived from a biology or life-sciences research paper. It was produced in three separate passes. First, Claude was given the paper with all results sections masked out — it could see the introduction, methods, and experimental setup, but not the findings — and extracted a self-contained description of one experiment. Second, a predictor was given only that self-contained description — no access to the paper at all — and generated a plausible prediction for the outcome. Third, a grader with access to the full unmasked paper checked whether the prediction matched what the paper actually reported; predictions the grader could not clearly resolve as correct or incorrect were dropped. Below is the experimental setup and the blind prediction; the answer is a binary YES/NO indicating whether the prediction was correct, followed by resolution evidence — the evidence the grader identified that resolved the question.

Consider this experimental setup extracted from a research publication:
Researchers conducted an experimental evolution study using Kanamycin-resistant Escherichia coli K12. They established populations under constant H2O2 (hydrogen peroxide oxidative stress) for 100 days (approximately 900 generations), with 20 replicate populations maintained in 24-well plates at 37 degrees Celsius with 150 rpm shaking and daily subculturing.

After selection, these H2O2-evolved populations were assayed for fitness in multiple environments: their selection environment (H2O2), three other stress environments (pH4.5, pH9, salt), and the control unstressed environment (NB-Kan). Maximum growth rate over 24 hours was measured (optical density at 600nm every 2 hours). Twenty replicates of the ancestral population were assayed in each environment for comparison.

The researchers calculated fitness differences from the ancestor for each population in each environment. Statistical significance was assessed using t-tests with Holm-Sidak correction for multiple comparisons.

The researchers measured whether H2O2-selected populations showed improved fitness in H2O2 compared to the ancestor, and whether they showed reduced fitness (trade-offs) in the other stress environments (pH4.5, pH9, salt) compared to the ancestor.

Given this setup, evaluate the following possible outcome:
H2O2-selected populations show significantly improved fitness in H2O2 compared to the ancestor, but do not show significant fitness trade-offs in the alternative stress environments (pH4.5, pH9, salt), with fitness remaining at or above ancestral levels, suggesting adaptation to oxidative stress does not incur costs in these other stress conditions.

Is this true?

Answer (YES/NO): NO